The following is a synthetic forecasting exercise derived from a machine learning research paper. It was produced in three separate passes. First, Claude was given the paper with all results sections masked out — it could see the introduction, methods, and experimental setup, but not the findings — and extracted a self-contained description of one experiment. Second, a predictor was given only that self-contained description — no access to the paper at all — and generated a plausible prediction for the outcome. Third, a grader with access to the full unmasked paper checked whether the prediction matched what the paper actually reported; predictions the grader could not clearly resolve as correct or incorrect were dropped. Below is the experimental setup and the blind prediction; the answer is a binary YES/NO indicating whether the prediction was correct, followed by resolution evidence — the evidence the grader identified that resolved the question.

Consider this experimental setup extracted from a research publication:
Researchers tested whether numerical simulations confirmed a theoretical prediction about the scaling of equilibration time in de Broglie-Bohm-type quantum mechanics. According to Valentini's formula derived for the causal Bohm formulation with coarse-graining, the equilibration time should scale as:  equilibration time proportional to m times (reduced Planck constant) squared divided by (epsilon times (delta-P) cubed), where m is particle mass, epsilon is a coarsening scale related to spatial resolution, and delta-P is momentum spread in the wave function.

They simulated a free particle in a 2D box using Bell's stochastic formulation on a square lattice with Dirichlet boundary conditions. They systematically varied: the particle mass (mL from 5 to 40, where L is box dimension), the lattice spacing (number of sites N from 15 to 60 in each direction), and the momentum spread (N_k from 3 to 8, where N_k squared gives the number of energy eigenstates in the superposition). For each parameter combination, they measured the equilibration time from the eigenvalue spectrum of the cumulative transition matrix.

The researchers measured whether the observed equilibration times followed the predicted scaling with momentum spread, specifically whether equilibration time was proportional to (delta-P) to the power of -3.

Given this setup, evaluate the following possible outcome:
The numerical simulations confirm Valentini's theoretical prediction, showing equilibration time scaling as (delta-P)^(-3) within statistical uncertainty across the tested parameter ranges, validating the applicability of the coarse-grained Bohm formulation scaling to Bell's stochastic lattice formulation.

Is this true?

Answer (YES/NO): NO